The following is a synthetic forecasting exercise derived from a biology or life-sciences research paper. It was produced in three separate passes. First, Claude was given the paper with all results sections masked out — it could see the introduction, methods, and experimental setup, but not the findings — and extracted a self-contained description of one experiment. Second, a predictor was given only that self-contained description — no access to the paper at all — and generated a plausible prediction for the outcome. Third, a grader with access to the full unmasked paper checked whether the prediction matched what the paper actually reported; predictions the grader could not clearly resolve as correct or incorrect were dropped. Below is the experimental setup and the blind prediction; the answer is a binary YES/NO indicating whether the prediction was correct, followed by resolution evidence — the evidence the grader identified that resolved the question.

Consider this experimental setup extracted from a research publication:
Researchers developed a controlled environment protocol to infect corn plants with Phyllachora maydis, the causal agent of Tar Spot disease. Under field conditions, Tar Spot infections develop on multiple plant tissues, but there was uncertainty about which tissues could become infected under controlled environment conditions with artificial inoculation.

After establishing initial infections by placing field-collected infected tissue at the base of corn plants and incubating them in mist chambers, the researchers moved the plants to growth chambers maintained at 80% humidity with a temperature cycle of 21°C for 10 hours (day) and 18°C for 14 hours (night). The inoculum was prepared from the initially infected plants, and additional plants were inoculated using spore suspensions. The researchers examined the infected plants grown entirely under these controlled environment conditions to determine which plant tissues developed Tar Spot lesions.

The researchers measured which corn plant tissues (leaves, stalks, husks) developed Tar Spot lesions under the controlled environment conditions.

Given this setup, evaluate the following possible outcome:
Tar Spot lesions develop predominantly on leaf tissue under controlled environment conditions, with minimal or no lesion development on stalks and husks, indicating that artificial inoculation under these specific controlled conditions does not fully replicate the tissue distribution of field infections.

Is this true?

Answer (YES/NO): NO